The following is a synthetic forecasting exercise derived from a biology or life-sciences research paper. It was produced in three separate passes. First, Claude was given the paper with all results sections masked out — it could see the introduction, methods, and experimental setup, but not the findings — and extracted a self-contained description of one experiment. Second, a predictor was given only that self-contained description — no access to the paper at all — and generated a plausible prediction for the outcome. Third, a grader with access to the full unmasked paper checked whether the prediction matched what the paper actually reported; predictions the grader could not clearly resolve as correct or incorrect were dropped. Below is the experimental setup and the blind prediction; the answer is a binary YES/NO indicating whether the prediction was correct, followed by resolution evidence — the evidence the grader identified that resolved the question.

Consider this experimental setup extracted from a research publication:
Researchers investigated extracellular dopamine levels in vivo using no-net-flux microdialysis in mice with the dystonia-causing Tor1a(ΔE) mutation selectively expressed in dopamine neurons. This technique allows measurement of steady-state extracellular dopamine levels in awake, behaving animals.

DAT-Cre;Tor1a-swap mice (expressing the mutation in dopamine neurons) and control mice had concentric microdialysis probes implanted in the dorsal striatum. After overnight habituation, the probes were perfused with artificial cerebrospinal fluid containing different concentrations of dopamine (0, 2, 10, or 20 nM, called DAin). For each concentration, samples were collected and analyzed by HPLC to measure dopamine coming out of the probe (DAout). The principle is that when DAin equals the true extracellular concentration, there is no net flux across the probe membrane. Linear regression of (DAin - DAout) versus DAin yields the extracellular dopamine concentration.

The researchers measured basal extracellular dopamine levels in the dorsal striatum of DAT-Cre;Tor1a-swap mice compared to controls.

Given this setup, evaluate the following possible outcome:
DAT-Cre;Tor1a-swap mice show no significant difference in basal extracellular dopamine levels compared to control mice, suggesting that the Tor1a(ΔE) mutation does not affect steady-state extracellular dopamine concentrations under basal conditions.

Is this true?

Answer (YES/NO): NO